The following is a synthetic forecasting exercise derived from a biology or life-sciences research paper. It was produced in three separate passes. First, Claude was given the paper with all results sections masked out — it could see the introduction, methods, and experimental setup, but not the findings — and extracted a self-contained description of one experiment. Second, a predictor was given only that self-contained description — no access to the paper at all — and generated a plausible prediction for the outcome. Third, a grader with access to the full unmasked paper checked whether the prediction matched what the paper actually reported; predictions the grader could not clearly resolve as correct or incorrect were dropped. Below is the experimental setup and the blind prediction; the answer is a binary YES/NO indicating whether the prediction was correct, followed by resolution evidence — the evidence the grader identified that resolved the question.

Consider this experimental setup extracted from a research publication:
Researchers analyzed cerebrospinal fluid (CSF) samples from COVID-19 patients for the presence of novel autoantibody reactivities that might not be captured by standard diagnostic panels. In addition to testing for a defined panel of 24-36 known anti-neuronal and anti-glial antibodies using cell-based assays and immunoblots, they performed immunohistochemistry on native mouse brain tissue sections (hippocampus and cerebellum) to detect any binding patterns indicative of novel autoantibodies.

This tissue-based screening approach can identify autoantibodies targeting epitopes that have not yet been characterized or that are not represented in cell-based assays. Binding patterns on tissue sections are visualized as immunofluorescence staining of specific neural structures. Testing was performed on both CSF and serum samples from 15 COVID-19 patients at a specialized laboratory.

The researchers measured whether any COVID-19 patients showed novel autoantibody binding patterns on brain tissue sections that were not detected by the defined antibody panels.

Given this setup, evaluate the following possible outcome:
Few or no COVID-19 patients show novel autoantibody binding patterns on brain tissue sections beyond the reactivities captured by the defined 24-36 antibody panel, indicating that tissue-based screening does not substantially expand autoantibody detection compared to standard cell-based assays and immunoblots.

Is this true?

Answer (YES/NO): YES